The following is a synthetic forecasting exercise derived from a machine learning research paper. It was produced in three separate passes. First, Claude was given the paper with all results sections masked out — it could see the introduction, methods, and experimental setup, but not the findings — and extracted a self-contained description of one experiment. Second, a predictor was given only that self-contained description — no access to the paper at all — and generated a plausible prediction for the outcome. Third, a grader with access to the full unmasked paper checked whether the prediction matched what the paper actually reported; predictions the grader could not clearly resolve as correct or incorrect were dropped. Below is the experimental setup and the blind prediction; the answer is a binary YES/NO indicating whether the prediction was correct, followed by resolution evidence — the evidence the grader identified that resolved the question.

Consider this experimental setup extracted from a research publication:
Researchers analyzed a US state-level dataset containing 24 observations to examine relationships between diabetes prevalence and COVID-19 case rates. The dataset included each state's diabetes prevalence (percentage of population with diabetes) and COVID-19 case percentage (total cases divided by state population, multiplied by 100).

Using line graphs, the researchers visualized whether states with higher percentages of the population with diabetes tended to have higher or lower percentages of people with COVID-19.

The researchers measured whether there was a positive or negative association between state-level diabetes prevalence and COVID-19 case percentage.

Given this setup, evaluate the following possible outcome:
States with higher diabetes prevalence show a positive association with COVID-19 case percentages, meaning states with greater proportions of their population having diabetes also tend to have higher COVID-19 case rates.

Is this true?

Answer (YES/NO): YES